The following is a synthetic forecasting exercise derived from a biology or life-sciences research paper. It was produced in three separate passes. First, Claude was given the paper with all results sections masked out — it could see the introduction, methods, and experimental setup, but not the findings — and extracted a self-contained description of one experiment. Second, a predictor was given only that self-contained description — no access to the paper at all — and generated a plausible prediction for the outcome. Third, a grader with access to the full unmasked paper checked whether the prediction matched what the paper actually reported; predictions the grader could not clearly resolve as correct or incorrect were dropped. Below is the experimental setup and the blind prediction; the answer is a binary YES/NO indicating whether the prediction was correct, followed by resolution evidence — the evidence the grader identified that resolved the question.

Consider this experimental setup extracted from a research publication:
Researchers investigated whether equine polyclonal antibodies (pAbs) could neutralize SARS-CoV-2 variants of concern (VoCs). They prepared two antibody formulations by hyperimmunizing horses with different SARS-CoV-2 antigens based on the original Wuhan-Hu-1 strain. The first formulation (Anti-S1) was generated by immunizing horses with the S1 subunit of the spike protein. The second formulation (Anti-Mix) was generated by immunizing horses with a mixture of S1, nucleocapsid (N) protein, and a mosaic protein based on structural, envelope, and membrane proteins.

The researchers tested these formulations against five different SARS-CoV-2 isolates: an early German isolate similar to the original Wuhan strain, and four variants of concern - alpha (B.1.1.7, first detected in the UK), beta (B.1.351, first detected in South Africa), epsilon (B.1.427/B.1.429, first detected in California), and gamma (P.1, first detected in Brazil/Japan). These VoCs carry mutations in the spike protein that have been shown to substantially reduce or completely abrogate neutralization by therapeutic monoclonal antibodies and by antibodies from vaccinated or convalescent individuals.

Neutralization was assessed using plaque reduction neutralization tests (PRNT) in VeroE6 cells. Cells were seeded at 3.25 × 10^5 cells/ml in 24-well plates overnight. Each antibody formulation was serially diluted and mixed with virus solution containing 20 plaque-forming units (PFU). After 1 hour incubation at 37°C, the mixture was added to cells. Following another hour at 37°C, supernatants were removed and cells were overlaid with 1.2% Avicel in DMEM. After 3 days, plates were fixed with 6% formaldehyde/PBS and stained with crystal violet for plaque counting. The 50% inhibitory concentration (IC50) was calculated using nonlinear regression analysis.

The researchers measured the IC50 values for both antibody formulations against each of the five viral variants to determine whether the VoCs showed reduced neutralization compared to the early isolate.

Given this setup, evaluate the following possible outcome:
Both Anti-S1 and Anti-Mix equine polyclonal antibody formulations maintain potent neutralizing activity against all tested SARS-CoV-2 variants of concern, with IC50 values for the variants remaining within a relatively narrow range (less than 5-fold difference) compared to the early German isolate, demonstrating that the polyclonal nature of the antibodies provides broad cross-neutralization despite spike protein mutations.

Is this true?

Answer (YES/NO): YES